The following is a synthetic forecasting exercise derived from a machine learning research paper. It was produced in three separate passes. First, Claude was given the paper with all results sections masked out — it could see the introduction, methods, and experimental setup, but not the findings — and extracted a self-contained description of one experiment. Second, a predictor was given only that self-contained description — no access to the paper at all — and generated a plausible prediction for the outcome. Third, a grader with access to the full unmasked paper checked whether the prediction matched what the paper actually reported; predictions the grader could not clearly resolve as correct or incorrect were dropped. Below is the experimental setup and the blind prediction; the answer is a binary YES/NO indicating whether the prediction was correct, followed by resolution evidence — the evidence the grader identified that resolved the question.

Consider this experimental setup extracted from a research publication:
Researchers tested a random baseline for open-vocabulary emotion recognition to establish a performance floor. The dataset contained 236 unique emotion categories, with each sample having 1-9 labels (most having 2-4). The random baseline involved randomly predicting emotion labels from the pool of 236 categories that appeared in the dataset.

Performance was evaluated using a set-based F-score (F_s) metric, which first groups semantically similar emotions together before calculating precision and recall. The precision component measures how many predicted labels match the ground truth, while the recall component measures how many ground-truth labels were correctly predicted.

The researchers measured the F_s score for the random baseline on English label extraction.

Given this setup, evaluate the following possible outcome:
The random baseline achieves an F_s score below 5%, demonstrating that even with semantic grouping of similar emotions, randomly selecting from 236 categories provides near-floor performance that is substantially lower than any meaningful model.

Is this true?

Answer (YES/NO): NO